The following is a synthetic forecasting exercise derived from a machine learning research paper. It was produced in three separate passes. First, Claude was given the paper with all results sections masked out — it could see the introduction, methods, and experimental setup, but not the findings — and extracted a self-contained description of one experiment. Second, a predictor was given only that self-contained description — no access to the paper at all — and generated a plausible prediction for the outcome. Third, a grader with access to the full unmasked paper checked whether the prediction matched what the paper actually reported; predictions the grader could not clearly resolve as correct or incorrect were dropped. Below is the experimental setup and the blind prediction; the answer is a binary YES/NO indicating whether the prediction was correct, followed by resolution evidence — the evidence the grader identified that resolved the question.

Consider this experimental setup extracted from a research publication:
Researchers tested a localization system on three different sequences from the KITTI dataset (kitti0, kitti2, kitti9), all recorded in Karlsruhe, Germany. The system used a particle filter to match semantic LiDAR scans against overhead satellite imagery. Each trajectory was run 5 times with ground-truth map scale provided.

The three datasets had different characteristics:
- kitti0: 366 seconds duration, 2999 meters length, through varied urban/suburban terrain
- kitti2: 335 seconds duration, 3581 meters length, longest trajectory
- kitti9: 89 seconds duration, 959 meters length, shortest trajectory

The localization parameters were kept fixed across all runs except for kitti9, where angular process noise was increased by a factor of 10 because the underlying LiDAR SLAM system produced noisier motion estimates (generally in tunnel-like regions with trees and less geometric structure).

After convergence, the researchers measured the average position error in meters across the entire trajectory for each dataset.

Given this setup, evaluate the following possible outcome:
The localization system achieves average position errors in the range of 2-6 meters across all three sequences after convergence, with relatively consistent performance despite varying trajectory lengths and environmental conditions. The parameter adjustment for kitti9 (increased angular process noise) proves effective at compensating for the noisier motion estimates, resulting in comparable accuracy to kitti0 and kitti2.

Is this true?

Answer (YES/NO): NO